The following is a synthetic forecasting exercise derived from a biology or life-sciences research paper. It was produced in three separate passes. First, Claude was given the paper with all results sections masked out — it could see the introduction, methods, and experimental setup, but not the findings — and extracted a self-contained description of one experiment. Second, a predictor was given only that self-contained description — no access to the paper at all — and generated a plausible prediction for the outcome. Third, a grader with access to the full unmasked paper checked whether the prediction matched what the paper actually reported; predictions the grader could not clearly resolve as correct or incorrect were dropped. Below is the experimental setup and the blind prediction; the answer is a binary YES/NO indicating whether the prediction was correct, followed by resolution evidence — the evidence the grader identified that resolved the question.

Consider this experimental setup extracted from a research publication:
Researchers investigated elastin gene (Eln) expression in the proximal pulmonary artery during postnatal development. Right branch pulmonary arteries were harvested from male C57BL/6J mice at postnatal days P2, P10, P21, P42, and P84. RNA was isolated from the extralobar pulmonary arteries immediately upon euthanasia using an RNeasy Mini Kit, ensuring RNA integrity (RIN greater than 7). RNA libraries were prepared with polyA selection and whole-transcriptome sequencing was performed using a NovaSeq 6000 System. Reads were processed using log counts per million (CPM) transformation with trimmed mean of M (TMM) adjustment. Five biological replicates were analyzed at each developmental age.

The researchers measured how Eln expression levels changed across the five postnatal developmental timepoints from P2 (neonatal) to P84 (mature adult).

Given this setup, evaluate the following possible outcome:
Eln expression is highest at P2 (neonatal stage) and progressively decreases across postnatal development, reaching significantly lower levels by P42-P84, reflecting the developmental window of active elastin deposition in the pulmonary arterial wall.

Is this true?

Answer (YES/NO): NO